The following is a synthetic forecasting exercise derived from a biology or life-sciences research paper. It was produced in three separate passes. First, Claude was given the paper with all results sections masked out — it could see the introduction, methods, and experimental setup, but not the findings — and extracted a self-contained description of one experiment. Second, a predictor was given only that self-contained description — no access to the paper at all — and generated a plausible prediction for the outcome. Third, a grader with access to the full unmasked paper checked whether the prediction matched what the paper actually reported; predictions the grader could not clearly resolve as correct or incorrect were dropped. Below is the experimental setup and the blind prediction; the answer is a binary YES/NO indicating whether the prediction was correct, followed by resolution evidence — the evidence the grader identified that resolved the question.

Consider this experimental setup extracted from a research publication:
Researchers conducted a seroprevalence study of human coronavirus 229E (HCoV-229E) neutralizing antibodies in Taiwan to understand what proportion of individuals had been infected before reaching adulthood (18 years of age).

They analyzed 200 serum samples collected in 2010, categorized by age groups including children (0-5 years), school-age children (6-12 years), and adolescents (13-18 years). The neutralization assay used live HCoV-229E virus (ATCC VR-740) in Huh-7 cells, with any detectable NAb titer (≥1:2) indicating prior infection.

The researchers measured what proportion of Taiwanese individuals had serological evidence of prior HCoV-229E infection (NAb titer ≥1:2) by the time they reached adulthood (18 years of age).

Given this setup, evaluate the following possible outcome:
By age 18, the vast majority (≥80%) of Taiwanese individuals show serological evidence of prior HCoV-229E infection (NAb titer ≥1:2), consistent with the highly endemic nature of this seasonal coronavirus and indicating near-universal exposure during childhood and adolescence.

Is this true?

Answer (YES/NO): NO